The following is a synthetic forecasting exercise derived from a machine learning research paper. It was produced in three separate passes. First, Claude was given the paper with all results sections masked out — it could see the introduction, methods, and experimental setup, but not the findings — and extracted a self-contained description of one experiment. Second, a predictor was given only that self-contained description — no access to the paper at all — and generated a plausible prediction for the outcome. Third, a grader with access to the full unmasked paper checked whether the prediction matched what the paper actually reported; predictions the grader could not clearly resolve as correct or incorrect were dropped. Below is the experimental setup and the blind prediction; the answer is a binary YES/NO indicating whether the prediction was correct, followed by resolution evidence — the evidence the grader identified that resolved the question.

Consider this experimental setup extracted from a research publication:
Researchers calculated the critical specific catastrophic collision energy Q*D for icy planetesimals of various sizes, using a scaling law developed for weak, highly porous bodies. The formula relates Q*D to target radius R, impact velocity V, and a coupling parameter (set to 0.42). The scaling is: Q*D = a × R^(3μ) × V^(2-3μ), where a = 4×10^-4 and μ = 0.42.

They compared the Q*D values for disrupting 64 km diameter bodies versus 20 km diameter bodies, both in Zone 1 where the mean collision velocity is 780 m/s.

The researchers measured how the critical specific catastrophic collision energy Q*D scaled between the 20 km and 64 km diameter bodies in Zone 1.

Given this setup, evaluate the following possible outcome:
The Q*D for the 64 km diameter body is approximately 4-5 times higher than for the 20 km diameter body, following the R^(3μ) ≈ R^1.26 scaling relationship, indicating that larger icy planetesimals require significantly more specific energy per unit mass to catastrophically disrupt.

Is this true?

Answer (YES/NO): YES